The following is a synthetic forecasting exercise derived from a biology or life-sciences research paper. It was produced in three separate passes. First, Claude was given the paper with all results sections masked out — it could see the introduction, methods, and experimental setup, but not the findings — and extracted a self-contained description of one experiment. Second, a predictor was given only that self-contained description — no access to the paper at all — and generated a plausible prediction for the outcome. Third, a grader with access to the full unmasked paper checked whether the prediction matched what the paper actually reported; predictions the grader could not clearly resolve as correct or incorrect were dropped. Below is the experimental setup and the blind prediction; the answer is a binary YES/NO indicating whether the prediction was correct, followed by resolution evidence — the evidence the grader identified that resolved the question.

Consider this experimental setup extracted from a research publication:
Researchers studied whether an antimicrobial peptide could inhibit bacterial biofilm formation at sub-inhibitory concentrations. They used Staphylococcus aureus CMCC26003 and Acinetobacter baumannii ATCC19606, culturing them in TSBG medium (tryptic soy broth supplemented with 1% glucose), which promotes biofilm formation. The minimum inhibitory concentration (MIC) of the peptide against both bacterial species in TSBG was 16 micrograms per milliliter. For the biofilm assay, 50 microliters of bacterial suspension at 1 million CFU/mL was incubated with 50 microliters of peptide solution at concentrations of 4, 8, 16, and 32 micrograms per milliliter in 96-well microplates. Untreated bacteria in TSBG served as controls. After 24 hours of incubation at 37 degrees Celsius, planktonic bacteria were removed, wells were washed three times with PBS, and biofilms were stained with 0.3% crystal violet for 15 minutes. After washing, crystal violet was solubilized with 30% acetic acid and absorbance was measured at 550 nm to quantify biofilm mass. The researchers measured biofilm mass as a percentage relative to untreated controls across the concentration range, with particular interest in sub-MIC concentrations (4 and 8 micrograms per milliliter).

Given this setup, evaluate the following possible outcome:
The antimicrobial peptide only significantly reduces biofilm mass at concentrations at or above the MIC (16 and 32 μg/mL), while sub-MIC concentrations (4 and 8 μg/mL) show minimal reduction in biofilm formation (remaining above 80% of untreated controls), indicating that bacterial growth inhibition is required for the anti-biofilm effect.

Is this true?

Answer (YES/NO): NO